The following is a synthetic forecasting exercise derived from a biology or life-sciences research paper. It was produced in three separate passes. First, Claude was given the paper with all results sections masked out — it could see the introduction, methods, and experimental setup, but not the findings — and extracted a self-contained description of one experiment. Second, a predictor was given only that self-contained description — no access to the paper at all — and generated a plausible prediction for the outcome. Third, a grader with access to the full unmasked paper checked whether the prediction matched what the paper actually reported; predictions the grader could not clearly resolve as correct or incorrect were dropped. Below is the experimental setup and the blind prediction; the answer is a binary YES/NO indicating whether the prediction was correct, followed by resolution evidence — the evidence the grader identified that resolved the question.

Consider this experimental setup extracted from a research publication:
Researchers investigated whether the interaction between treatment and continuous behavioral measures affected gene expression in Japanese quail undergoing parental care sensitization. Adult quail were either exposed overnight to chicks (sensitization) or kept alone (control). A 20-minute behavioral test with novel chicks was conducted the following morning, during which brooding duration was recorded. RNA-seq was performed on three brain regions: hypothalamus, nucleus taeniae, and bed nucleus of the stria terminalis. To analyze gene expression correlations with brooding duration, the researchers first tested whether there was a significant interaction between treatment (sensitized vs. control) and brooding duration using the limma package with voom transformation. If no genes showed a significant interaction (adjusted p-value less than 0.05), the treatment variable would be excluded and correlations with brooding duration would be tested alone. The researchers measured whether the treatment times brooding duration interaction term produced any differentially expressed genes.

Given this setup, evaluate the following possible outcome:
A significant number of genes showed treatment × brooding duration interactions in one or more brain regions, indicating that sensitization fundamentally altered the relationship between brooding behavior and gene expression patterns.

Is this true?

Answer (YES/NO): NO